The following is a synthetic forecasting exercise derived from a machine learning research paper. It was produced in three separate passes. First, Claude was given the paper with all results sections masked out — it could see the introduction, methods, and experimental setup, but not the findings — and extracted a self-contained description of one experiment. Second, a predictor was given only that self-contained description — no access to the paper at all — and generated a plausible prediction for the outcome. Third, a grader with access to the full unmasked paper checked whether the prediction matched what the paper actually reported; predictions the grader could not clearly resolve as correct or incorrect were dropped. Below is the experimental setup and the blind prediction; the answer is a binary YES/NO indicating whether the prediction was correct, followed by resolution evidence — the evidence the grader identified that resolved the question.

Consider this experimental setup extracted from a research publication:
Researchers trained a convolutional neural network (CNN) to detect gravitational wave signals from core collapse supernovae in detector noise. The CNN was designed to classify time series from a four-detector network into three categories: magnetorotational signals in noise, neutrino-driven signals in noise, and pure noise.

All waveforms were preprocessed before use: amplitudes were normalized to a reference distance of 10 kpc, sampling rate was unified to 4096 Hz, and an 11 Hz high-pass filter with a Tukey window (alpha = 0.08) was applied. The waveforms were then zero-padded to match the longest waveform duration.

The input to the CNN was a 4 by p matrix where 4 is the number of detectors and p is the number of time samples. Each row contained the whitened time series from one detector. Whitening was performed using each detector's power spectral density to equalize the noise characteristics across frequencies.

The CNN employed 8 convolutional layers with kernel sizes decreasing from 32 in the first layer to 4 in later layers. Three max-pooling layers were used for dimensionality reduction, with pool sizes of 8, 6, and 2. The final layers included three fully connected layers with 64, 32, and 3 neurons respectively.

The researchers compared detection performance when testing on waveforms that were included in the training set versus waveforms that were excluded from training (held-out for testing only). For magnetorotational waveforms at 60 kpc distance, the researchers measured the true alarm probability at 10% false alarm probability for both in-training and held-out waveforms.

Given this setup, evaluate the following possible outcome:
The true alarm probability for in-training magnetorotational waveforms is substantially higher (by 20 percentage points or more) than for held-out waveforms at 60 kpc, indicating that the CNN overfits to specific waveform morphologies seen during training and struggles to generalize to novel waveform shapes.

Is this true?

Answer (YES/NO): NO